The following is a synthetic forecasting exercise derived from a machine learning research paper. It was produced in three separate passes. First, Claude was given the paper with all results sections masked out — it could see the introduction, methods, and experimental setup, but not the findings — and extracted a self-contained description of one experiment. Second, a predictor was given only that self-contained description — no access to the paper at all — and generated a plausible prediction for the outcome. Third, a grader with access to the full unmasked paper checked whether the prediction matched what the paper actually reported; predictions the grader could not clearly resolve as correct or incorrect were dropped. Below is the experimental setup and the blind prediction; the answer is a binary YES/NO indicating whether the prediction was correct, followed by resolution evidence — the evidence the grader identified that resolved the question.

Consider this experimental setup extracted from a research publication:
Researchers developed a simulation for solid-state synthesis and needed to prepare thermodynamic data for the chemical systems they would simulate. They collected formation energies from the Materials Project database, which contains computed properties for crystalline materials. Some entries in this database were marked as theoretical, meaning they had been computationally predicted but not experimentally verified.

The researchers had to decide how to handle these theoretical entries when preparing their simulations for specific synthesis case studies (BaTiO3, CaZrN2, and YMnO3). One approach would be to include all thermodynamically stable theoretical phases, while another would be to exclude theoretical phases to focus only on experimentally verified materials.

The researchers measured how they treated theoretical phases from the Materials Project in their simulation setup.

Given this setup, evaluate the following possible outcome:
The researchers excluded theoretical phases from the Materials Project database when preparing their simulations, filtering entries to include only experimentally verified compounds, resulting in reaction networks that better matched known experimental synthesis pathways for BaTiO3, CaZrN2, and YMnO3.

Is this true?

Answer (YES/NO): NO